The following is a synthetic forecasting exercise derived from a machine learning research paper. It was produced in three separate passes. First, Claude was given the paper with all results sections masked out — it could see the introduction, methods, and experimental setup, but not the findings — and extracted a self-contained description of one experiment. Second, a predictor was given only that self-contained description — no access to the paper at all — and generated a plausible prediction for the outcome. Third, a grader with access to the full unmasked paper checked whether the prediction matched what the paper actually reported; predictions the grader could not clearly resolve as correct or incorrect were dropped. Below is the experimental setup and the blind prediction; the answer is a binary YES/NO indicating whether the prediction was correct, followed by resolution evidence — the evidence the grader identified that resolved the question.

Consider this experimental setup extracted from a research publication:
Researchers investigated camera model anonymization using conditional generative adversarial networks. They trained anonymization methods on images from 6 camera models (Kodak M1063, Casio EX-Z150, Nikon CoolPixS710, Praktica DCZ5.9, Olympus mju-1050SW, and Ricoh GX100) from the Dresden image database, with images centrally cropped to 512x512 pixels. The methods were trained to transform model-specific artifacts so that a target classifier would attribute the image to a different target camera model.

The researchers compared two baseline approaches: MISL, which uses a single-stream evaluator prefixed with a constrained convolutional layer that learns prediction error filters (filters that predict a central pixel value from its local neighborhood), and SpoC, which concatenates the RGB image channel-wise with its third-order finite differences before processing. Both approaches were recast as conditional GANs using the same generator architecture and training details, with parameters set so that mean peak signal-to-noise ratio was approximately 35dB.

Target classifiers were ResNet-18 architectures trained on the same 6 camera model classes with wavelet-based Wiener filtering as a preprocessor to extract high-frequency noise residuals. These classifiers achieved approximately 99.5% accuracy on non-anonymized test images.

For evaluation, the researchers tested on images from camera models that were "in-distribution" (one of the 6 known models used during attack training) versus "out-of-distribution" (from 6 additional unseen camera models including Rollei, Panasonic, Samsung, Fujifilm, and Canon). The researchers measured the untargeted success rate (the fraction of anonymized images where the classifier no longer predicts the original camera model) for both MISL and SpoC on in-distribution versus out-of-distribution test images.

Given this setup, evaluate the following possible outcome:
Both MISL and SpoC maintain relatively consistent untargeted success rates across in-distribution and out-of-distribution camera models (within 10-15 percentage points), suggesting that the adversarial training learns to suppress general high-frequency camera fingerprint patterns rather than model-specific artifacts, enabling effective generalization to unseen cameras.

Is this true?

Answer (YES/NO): YES